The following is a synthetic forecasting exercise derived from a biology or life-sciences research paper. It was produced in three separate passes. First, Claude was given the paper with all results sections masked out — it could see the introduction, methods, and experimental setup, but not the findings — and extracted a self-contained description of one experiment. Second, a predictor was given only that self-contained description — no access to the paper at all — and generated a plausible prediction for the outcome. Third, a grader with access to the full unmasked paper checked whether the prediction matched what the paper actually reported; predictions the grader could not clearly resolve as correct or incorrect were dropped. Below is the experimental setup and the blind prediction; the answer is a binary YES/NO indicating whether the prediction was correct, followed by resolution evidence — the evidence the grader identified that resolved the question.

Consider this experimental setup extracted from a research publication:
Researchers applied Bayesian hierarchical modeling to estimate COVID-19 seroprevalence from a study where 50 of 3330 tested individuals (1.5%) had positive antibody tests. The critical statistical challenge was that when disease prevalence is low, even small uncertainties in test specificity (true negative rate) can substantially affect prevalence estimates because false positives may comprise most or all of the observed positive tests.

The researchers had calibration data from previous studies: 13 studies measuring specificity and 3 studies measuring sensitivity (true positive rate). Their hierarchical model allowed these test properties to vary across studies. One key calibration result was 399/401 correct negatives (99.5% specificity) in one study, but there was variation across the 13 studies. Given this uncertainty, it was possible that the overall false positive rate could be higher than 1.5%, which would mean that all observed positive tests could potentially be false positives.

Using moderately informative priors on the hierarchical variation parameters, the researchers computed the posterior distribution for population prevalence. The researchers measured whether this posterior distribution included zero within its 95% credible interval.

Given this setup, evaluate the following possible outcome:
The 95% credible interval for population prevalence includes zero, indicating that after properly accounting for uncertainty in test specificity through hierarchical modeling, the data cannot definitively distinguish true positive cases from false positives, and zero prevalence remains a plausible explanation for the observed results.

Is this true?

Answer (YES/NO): NO